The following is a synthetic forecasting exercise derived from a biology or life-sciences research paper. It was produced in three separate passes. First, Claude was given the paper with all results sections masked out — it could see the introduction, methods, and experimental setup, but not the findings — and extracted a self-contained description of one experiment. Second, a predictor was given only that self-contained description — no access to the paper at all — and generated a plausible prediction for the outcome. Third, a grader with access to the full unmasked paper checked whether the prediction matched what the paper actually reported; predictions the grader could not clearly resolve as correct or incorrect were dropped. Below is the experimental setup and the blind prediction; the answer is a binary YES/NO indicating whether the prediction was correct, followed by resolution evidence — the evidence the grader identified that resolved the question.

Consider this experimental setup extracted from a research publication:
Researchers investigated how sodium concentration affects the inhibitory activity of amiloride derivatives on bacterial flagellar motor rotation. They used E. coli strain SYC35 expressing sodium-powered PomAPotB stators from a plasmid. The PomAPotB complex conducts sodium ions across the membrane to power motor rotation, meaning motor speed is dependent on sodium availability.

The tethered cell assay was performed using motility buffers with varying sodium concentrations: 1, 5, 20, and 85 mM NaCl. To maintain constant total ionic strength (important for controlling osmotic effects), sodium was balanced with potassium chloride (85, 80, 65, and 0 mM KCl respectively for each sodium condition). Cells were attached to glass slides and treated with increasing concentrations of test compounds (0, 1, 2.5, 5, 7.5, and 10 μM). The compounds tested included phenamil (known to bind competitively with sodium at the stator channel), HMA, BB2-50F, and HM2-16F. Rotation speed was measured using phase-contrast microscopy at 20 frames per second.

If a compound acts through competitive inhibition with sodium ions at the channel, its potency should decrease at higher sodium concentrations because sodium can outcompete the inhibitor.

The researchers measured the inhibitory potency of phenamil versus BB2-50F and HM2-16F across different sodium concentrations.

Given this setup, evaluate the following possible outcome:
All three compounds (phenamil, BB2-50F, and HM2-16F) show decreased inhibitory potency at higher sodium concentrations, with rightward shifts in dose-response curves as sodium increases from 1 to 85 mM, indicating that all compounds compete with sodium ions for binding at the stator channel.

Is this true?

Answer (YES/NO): NO